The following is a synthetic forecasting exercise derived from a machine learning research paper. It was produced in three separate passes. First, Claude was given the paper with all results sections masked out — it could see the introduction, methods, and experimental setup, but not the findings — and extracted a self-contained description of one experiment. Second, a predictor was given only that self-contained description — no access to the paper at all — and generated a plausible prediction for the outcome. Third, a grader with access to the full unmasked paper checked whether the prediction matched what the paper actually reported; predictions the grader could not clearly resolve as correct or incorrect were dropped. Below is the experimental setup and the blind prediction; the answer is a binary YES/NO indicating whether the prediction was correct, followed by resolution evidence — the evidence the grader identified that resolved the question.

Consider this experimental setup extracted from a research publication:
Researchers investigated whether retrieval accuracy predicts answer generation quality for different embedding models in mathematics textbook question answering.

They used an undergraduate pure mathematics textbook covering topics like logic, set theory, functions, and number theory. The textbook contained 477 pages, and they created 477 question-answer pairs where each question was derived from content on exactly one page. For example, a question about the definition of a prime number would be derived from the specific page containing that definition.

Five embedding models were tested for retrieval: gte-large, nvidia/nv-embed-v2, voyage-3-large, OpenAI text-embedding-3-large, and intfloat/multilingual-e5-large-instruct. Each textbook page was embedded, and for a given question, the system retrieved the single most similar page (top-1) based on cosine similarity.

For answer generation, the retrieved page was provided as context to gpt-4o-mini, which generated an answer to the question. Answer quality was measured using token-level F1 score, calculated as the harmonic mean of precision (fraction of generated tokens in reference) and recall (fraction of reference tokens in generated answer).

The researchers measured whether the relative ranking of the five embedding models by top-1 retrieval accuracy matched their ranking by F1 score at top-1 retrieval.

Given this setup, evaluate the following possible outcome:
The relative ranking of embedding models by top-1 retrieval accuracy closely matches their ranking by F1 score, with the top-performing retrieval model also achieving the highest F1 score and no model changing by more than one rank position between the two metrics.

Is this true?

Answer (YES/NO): NO